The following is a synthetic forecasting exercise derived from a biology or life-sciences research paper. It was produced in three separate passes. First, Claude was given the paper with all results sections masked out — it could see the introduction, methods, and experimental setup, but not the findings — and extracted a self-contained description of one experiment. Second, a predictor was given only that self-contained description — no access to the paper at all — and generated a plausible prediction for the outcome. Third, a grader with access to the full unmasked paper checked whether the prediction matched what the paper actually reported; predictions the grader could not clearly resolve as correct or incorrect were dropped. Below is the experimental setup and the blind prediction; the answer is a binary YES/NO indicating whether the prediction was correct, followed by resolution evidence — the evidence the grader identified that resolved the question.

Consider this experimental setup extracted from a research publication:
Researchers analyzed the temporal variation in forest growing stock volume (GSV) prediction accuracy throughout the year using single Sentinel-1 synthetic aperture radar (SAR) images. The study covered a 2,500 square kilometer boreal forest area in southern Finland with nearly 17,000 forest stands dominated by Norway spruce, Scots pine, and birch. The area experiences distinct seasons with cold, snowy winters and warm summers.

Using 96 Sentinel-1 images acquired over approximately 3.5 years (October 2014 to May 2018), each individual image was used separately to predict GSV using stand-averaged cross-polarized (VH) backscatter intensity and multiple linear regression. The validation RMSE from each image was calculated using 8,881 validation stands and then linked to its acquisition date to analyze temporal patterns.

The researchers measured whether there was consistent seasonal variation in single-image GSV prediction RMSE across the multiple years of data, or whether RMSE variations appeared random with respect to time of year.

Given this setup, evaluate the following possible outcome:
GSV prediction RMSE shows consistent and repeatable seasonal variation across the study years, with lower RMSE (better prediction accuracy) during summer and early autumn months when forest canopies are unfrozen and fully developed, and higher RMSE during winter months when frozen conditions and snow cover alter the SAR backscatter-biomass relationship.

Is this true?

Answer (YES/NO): NO